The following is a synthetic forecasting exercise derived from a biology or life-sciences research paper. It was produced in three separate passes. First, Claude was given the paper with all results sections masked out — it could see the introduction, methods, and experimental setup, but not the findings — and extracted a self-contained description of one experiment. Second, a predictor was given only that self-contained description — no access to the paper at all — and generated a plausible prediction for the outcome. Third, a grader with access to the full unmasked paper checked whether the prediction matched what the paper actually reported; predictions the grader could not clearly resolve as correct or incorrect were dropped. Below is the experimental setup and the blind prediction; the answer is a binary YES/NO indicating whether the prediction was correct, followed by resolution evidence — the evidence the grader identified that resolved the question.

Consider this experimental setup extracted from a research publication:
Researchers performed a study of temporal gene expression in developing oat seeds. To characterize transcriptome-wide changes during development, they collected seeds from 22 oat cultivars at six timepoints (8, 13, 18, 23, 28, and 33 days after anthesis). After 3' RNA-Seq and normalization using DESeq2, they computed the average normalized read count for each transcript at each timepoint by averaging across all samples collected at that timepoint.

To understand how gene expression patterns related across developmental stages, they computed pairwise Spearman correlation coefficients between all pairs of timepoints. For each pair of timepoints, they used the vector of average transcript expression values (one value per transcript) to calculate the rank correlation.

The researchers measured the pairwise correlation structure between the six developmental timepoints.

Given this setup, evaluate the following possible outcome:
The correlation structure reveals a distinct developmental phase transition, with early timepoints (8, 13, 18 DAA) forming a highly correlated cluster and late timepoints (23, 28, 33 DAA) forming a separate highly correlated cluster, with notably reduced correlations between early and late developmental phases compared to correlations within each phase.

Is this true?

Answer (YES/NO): YES